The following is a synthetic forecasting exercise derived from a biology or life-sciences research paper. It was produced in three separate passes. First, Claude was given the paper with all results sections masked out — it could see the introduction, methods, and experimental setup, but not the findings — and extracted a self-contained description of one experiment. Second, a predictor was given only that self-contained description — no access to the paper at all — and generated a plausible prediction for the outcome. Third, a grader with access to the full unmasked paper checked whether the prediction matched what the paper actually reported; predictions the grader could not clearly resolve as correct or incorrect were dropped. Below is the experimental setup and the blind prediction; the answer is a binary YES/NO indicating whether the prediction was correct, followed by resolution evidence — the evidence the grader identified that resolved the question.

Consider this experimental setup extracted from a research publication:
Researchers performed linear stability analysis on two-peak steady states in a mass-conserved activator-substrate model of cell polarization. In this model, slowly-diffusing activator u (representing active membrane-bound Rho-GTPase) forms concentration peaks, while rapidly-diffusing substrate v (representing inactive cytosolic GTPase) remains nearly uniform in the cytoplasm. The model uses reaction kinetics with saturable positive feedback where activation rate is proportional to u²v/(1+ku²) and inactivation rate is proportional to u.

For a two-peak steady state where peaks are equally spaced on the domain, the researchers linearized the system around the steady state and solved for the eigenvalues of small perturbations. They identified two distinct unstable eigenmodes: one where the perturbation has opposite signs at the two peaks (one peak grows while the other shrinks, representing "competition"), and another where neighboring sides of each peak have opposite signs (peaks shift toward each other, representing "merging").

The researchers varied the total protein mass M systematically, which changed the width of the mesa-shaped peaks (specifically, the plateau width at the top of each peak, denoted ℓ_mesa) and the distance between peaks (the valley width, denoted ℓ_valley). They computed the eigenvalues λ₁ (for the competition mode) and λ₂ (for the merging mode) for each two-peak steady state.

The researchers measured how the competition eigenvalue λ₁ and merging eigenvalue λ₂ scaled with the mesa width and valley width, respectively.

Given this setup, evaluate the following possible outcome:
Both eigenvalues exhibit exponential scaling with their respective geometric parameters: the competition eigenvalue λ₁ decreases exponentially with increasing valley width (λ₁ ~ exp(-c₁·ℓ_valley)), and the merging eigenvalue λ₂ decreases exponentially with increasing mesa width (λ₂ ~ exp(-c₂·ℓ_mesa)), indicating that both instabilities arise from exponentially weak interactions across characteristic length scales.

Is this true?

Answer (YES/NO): NO